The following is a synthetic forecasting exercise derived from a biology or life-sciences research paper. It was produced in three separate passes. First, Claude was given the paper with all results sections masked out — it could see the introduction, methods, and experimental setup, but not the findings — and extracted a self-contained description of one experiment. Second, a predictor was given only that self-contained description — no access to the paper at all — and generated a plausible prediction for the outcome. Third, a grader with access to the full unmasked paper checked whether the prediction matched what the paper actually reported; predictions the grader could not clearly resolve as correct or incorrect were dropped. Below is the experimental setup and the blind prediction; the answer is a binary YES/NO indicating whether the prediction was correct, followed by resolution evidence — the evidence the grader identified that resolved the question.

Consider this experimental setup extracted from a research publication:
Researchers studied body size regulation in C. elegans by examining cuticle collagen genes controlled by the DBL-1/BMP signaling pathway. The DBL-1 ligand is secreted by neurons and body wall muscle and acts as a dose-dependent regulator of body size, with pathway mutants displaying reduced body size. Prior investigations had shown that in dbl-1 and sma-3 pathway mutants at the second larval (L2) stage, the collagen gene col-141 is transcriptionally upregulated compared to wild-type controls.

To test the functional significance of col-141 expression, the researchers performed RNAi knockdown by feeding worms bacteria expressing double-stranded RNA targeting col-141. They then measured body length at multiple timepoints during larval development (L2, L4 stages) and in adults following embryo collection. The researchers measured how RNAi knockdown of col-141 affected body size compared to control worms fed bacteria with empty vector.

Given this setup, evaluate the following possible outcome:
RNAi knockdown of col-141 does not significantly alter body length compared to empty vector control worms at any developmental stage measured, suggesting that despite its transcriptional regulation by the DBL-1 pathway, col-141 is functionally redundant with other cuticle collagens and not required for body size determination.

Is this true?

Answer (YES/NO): NO